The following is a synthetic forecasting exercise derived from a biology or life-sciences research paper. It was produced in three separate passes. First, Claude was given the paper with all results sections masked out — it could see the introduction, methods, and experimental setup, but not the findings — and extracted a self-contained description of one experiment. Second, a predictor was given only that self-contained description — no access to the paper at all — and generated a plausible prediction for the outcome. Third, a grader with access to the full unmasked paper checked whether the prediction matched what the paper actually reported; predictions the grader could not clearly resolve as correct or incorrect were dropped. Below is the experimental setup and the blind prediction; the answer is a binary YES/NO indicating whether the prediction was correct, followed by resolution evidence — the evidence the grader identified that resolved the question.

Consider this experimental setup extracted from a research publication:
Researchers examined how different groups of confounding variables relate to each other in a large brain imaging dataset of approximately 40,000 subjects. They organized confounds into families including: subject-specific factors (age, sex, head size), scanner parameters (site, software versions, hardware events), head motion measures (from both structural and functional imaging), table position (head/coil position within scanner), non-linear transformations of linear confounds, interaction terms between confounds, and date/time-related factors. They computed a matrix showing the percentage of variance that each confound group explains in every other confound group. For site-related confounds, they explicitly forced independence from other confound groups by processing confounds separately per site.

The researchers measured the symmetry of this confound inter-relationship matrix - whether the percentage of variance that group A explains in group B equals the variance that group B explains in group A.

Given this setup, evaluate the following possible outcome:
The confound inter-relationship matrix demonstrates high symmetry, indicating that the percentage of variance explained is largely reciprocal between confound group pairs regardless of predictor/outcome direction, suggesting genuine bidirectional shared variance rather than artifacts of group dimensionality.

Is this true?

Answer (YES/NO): NO